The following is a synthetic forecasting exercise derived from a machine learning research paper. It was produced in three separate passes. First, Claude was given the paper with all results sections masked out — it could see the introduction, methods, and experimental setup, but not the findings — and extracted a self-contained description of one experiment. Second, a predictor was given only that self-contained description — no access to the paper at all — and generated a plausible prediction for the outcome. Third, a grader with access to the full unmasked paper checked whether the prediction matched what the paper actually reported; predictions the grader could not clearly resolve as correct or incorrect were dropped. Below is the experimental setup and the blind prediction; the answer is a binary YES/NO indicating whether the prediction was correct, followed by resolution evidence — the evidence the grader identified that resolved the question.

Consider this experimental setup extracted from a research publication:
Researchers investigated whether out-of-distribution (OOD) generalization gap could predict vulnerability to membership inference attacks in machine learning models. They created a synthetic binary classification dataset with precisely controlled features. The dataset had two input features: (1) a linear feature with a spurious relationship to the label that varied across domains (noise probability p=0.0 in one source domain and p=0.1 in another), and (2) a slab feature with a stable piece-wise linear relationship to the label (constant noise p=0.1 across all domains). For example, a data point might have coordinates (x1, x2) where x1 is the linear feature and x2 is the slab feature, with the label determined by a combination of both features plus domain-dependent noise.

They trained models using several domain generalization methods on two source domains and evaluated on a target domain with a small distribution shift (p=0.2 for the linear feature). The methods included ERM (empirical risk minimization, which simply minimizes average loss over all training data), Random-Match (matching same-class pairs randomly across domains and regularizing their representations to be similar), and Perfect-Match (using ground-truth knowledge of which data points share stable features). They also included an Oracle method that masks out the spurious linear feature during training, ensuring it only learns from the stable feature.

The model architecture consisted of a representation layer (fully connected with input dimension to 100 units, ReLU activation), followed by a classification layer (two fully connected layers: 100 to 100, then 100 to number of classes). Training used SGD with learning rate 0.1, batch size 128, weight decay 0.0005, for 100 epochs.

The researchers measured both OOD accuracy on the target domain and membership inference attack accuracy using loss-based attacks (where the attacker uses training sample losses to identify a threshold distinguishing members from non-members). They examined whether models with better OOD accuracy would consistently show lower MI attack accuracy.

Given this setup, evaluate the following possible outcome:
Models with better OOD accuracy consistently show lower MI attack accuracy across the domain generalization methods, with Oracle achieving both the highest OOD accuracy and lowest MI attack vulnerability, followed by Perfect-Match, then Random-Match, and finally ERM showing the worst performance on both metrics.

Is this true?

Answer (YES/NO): NO